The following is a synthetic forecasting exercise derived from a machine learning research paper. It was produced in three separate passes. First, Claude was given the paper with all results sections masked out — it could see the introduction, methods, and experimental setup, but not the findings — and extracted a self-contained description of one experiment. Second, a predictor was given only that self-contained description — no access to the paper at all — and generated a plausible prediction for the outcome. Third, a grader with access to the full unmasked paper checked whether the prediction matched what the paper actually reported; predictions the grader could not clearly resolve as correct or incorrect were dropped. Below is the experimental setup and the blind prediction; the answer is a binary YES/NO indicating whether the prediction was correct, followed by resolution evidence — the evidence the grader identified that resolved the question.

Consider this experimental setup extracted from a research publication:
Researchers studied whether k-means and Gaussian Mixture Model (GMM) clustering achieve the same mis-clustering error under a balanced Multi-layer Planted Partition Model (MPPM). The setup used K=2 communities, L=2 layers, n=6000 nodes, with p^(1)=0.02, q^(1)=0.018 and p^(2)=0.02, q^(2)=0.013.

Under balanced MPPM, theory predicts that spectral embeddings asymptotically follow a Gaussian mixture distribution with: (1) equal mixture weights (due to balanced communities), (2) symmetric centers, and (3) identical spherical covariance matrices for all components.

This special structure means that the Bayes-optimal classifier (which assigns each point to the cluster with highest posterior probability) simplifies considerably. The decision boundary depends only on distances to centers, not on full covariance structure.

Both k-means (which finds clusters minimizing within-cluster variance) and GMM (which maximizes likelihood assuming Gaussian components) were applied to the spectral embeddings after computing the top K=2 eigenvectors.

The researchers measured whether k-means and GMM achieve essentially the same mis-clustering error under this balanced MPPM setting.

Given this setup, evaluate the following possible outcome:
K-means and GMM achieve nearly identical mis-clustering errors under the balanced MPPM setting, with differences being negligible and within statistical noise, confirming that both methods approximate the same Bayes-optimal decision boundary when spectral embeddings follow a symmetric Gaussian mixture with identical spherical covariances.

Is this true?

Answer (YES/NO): YES